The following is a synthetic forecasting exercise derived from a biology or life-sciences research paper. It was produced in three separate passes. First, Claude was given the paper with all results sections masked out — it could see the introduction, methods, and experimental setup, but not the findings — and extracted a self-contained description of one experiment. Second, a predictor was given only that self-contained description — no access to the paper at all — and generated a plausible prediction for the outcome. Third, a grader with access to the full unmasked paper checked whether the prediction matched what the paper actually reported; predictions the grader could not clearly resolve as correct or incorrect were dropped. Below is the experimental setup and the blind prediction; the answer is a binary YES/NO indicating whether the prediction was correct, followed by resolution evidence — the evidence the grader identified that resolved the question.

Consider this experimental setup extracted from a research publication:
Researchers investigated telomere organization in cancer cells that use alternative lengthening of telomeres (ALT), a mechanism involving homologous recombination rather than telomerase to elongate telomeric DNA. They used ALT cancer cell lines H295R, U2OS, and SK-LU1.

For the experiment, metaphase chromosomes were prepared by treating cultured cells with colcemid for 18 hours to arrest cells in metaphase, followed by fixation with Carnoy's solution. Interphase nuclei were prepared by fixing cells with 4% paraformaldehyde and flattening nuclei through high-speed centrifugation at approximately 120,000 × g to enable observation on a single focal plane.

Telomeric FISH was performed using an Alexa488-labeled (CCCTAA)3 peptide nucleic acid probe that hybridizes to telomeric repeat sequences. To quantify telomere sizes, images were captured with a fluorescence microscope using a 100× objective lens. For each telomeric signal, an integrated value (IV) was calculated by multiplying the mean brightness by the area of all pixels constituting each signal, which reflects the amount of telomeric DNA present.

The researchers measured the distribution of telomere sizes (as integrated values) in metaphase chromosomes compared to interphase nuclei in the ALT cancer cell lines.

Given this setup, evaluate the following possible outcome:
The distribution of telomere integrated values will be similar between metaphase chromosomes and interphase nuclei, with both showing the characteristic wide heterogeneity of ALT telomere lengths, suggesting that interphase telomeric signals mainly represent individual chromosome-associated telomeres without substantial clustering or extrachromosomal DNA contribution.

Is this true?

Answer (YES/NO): NO